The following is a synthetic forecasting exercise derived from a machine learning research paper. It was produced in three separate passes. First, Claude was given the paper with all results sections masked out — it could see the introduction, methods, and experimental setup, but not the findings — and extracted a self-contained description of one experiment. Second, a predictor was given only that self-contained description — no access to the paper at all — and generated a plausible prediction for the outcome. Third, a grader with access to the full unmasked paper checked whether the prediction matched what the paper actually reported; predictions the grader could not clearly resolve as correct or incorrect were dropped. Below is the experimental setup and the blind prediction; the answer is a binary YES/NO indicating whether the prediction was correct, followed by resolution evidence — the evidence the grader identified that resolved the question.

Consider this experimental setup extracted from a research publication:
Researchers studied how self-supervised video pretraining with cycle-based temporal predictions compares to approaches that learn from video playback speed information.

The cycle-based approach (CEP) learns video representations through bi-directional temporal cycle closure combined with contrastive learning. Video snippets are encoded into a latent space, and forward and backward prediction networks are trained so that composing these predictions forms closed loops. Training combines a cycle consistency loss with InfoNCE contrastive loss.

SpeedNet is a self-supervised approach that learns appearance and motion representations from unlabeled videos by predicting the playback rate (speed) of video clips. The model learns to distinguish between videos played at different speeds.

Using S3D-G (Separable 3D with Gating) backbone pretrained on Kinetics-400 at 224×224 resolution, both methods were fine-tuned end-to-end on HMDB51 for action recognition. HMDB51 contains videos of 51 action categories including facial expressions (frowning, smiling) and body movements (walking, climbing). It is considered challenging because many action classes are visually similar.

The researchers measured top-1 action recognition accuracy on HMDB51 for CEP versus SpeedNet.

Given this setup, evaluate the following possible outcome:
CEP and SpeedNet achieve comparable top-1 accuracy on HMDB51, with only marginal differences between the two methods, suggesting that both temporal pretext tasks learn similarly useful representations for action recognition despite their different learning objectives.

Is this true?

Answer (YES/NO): YES